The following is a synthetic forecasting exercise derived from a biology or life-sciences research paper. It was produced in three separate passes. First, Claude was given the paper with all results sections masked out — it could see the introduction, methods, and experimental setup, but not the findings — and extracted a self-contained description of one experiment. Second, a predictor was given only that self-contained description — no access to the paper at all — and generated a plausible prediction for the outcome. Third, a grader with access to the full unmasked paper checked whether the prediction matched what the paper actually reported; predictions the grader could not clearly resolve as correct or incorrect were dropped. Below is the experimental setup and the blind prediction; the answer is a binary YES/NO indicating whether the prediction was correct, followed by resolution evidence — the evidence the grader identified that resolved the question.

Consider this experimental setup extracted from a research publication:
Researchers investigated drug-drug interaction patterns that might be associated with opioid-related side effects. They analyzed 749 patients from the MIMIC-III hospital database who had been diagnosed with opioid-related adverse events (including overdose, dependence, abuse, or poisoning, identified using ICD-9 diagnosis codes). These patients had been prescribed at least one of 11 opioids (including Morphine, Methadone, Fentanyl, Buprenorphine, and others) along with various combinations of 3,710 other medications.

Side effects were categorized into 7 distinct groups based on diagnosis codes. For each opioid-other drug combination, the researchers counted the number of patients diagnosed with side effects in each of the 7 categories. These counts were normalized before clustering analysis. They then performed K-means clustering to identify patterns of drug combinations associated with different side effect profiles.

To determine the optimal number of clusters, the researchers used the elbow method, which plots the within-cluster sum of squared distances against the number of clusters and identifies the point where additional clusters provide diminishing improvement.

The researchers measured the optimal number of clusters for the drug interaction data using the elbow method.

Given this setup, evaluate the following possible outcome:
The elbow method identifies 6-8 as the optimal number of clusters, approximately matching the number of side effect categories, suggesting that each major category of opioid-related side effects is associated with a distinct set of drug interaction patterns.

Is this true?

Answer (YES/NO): NO